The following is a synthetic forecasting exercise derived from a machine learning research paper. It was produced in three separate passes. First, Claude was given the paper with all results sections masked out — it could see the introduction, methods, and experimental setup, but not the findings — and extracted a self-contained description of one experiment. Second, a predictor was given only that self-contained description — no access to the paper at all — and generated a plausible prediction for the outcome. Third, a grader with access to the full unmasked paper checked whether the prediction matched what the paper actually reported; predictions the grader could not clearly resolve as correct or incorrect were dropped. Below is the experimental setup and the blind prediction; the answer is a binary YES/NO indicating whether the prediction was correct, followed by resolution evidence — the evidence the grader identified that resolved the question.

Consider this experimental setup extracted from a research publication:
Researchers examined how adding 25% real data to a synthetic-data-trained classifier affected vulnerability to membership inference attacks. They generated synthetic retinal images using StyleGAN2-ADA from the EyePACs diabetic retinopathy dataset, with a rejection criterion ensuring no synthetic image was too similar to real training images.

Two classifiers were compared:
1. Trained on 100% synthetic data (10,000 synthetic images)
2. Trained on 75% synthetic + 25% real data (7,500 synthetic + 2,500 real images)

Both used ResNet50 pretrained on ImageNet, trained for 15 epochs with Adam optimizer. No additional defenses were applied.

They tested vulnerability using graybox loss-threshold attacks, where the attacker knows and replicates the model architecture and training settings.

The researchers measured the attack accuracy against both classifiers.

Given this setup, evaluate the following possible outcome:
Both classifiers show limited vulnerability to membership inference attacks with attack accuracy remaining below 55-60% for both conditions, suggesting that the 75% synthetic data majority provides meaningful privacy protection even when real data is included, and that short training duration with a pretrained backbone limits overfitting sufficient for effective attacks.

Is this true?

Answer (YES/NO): YES